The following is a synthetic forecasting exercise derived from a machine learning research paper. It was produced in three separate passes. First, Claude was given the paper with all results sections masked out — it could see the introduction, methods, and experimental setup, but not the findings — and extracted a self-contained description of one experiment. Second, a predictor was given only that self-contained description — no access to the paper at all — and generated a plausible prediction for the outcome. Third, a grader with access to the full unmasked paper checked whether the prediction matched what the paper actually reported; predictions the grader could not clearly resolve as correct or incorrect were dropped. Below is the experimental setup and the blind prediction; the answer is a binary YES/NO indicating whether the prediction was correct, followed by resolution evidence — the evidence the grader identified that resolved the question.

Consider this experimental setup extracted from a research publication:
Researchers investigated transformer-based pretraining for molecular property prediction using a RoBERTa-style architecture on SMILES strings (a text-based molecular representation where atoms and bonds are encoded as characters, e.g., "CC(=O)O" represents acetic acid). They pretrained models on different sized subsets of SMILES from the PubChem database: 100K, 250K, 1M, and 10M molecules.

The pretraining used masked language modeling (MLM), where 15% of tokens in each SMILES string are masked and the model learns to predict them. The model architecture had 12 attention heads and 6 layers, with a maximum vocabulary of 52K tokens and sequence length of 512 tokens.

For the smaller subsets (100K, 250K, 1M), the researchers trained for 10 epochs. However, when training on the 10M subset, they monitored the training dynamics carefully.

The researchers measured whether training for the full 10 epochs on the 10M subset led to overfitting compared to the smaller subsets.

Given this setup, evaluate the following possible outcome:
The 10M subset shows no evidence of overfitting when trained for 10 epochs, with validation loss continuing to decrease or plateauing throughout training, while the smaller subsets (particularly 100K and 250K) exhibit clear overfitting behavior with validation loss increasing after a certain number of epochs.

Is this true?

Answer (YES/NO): NO